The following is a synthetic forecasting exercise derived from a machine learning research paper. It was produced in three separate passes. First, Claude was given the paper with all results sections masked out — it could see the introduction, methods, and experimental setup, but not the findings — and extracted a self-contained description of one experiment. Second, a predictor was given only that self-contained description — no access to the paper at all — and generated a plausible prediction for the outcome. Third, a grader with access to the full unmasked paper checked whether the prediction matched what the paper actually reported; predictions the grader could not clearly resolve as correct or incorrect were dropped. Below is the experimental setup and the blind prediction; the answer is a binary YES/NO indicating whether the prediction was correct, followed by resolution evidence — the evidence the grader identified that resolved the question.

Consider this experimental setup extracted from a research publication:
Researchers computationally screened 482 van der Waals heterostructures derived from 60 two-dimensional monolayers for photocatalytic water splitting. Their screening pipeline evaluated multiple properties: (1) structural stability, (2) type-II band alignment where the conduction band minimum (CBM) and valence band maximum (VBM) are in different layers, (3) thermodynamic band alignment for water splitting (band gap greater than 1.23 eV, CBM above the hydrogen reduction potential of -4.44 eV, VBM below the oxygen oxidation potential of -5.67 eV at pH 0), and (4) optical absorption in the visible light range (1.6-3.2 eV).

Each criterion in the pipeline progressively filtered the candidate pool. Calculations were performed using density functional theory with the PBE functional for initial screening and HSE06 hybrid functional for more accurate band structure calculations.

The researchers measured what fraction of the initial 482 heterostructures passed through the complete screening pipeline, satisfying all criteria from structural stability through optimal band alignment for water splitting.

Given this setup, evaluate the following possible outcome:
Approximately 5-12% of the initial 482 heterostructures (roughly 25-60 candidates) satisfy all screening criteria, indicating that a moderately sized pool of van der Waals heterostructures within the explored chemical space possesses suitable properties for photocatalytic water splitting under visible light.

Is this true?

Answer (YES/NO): NO